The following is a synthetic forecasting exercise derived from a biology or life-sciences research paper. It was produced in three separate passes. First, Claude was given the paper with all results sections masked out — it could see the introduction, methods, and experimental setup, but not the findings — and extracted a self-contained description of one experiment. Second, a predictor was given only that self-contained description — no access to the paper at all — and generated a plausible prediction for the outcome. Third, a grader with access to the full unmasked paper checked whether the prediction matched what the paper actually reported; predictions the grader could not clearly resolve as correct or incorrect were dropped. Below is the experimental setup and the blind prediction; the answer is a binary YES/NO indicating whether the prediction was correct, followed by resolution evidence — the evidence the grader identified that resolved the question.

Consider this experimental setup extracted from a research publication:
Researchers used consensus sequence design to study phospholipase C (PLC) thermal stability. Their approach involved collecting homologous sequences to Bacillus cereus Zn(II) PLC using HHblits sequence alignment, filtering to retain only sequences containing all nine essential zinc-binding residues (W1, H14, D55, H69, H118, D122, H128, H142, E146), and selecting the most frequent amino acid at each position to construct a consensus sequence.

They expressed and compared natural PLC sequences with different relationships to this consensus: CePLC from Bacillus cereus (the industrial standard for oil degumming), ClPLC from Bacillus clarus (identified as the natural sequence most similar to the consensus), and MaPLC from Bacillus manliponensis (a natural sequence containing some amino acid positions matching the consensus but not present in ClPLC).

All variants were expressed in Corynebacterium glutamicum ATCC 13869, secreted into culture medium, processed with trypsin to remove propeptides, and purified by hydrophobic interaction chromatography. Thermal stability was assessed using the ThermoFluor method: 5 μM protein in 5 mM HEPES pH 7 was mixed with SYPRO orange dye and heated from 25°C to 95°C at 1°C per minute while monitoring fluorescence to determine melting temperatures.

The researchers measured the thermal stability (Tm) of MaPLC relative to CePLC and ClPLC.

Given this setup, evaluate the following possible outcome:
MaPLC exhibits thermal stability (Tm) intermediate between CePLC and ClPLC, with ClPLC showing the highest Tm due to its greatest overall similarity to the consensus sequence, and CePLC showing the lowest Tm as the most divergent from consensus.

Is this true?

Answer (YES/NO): NO